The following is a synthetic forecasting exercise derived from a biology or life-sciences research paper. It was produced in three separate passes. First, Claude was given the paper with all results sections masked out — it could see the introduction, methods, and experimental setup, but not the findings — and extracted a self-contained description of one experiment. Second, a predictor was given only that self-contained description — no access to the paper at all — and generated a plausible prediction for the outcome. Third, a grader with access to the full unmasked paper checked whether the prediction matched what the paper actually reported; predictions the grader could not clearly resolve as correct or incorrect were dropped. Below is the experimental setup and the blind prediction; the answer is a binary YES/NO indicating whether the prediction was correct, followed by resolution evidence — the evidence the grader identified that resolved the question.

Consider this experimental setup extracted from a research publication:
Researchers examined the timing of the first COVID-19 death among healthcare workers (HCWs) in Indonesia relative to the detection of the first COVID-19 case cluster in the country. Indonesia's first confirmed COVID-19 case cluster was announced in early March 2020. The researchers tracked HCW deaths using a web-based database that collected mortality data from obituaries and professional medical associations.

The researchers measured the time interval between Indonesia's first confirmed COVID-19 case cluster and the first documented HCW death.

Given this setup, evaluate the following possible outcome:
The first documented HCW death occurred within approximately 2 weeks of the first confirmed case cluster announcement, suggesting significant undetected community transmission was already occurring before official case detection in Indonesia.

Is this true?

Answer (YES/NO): YES